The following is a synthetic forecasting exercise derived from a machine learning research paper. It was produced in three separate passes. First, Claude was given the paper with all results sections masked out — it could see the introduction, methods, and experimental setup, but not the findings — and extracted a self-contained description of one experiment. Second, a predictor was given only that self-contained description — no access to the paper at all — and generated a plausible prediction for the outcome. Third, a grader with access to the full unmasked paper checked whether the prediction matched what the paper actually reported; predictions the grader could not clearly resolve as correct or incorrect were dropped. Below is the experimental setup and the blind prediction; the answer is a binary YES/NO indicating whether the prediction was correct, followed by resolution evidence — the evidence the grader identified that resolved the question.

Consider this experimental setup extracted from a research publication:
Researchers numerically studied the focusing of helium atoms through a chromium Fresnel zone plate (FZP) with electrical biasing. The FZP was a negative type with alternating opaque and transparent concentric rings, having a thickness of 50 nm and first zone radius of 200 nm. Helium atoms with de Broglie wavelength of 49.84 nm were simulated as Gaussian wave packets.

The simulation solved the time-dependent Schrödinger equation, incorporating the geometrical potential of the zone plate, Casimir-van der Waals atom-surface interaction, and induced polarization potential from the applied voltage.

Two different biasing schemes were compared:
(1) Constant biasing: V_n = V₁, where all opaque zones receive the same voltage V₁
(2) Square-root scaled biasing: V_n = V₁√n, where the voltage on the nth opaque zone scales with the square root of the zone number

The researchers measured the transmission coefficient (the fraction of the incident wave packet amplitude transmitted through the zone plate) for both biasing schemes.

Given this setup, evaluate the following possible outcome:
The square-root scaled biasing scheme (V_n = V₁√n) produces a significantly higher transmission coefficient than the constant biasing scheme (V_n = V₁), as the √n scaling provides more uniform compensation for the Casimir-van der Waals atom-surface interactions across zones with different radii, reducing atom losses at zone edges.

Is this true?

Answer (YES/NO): YES